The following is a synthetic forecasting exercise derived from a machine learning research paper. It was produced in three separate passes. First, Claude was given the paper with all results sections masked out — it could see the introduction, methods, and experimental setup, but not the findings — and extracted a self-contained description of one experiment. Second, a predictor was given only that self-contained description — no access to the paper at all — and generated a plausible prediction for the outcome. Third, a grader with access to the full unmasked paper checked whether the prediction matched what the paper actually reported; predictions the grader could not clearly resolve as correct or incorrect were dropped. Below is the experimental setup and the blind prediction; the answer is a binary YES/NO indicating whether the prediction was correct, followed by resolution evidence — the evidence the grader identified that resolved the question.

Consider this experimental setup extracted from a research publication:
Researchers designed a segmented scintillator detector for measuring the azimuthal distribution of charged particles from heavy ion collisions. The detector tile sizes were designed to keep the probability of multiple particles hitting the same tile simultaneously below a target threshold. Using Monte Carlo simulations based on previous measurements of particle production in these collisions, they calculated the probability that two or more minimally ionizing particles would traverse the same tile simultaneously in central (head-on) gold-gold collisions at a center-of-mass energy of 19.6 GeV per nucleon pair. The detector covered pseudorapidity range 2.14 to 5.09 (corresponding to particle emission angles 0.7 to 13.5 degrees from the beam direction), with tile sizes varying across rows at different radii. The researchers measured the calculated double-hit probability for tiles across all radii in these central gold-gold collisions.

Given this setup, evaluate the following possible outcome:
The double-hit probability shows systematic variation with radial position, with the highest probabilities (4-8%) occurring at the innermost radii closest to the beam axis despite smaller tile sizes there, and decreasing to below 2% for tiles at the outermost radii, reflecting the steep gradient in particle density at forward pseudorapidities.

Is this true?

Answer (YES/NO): NO